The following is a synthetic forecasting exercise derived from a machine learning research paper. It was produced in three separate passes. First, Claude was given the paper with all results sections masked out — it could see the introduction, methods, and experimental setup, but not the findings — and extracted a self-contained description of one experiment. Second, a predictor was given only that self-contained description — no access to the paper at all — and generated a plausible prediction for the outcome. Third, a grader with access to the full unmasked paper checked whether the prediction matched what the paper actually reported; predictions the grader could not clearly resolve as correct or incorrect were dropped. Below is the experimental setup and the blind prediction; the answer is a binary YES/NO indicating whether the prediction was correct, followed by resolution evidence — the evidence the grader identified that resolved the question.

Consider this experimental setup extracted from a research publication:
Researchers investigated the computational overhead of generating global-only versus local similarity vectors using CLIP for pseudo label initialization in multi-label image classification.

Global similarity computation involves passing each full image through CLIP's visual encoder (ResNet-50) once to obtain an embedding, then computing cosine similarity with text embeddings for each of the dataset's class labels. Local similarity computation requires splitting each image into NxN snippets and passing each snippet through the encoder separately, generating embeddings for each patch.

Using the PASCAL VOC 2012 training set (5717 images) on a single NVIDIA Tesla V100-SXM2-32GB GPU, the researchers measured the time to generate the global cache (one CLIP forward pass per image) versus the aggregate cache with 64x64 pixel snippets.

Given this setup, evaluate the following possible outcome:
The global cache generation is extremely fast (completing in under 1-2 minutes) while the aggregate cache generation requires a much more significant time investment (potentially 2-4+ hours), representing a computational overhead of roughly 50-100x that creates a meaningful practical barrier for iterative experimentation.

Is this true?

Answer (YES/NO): NO